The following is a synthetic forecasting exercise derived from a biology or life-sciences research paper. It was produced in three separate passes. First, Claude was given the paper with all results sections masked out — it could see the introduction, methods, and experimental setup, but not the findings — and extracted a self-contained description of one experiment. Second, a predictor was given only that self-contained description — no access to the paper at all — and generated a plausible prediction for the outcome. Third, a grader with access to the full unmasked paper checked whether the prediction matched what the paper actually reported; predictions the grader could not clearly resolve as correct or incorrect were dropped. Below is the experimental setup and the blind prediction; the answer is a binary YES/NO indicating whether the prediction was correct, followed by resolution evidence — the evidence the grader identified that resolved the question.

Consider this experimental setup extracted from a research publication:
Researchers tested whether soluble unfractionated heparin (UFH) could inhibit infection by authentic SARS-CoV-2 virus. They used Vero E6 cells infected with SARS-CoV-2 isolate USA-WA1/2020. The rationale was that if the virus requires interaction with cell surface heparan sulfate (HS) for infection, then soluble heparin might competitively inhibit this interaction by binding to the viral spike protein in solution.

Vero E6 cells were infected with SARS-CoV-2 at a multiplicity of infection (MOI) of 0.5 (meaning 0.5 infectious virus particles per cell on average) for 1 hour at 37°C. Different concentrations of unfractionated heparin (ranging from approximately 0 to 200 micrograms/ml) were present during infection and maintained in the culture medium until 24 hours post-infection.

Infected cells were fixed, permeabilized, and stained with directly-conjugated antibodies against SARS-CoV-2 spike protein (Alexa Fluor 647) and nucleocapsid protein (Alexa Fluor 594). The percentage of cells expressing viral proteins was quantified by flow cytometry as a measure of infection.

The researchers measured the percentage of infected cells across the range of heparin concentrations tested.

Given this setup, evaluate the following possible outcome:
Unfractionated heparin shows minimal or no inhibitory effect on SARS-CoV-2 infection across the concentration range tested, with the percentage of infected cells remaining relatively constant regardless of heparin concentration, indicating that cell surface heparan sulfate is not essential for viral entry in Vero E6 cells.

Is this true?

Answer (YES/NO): NO